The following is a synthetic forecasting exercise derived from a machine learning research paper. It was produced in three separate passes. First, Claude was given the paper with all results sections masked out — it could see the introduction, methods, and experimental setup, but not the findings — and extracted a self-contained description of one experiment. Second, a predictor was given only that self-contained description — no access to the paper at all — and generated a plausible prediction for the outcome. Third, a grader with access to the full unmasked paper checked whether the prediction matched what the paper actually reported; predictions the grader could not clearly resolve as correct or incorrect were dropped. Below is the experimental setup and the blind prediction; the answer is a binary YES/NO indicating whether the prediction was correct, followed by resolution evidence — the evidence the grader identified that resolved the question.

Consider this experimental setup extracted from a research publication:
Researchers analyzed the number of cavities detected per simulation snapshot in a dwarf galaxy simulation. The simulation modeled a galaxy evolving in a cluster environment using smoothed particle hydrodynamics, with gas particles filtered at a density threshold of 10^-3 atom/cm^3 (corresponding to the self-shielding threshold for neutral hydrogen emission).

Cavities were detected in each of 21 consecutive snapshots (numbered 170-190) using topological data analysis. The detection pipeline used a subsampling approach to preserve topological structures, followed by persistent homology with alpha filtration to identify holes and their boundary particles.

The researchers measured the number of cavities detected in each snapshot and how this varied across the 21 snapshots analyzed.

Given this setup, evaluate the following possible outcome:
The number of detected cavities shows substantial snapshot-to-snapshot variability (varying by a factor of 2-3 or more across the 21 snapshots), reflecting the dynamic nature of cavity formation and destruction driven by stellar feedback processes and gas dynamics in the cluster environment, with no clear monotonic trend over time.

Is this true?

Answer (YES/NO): NO